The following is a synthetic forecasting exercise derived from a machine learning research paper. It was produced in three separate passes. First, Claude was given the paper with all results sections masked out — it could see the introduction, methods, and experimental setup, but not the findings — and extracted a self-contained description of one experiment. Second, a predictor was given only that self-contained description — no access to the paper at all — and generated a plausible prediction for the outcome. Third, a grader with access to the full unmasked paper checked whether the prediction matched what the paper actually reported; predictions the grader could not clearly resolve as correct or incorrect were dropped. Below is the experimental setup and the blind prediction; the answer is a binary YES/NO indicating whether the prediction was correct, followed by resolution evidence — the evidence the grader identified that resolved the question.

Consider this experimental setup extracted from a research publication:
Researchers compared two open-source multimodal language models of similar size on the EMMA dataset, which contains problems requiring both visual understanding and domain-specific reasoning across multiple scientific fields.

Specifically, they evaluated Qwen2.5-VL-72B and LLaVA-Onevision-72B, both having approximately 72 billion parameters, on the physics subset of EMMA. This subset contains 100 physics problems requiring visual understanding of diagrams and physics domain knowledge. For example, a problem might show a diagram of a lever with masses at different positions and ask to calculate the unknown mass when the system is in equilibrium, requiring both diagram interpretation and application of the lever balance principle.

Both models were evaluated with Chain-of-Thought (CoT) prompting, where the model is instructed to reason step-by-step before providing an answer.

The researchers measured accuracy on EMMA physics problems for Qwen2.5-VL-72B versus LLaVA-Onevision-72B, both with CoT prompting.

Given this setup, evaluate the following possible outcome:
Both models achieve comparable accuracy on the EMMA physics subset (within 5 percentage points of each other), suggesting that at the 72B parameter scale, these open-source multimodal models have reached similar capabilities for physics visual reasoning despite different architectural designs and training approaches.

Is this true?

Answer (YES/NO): NO